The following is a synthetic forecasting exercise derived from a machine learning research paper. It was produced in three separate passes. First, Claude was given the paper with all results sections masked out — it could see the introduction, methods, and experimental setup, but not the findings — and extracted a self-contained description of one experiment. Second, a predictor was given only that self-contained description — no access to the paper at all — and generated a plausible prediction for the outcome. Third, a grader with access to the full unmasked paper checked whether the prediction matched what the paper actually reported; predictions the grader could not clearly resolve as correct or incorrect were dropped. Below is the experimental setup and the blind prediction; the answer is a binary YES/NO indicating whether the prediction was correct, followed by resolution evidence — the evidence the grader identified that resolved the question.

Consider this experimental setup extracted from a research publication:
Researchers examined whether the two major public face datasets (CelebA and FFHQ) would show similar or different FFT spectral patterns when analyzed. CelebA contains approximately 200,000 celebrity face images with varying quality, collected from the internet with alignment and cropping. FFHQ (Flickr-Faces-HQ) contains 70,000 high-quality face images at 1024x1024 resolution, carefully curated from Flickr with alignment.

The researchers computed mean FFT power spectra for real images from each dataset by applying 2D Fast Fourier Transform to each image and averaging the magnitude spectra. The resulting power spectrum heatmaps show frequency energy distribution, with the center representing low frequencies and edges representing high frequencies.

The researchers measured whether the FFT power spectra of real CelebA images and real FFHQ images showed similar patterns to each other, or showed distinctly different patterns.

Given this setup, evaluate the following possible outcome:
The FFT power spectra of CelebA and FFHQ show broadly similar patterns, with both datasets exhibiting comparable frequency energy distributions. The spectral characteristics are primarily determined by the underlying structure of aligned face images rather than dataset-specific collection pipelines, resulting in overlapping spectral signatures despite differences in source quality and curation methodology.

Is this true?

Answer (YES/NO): YES